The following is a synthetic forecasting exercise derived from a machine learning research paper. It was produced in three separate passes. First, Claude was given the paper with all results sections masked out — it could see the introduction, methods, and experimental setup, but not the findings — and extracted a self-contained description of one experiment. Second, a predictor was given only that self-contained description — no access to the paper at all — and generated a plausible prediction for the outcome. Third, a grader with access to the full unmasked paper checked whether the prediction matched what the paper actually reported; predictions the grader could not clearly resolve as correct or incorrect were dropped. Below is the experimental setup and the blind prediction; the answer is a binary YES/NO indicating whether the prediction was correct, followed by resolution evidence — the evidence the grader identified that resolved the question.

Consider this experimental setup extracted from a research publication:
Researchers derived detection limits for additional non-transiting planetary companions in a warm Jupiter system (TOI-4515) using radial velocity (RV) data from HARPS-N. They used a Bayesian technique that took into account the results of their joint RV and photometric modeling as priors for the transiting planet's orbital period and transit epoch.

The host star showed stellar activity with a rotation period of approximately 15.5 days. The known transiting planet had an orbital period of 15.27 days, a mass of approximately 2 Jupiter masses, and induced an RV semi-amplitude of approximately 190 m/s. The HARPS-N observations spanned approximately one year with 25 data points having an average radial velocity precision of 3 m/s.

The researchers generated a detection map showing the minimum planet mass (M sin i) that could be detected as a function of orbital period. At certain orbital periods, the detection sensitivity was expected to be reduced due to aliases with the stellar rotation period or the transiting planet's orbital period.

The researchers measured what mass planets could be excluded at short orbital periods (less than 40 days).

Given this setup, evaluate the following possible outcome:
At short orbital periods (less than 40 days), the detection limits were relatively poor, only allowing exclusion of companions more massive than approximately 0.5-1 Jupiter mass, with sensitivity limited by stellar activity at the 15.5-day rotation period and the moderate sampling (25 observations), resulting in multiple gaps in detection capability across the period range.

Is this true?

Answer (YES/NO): NO